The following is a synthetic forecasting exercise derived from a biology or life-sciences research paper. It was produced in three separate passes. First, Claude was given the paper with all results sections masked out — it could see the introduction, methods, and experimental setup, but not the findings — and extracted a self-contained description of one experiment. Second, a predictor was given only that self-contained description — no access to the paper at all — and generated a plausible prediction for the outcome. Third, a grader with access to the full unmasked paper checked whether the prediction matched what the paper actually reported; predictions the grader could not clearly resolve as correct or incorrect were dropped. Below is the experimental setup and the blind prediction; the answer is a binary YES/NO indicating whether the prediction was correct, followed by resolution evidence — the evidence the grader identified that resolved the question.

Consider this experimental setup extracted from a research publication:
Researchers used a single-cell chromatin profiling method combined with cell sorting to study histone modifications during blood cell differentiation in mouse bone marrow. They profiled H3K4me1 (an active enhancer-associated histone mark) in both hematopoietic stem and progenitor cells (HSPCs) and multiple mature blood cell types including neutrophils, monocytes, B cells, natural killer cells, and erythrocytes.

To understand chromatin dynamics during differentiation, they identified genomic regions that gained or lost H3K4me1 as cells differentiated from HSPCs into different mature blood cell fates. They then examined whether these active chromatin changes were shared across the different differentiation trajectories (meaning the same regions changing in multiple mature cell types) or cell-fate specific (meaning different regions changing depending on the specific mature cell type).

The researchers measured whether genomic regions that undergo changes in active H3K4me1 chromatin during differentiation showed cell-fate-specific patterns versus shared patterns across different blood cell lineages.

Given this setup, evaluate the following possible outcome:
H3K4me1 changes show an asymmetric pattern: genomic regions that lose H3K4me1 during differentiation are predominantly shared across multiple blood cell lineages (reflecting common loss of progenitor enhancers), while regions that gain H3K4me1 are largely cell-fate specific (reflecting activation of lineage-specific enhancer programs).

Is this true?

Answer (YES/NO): NO